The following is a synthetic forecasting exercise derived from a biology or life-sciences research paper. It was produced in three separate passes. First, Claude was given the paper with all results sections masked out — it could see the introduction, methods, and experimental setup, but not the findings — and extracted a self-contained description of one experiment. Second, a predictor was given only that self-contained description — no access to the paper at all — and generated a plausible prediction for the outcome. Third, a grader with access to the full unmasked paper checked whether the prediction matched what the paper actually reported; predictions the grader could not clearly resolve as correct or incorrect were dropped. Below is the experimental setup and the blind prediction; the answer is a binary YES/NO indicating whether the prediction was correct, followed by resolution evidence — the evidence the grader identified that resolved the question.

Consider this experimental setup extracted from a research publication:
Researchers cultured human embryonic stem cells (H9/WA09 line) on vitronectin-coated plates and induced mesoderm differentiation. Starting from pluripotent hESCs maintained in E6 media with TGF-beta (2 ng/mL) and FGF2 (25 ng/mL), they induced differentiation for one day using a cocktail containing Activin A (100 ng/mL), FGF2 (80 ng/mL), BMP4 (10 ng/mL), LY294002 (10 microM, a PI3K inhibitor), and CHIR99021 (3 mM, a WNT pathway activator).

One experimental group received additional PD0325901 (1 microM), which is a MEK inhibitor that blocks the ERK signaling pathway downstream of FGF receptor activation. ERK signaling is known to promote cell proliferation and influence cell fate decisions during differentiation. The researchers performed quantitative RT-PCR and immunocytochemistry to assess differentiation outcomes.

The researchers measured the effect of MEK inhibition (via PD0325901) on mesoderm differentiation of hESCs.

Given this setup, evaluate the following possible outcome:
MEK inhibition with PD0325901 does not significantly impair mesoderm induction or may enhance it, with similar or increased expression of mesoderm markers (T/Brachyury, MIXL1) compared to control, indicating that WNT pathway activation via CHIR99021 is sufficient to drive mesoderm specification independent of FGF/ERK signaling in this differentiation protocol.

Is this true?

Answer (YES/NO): NO